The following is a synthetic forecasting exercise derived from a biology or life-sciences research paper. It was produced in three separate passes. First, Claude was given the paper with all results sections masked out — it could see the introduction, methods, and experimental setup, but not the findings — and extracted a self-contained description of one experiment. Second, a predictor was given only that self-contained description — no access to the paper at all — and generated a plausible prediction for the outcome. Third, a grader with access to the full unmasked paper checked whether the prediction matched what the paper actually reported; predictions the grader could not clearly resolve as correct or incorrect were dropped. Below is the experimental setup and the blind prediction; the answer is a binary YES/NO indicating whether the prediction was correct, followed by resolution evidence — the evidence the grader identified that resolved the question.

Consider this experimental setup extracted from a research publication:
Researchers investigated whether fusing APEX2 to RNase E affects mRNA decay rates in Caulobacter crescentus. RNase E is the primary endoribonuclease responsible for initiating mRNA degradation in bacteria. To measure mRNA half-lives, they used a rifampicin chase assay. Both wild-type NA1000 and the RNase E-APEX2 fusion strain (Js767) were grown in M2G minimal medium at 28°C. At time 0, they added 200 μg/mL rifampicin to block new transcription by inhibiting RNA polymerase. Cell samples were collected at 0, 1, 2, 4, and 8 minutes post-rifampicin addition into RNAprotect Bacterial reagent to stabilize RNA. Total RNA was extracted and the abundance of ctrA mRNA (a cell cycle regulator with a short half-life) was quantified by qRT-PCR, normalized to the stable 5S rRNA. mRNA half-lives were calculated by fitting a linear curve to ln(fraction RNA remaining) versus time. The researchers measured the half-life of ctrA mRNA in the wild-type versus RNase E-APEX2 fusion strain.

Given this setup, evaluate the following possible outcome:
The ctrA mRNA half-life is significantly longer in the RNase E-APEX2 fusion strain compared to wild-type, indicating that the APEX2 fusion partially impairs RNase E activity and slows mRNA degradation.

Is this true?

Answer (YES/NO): NO